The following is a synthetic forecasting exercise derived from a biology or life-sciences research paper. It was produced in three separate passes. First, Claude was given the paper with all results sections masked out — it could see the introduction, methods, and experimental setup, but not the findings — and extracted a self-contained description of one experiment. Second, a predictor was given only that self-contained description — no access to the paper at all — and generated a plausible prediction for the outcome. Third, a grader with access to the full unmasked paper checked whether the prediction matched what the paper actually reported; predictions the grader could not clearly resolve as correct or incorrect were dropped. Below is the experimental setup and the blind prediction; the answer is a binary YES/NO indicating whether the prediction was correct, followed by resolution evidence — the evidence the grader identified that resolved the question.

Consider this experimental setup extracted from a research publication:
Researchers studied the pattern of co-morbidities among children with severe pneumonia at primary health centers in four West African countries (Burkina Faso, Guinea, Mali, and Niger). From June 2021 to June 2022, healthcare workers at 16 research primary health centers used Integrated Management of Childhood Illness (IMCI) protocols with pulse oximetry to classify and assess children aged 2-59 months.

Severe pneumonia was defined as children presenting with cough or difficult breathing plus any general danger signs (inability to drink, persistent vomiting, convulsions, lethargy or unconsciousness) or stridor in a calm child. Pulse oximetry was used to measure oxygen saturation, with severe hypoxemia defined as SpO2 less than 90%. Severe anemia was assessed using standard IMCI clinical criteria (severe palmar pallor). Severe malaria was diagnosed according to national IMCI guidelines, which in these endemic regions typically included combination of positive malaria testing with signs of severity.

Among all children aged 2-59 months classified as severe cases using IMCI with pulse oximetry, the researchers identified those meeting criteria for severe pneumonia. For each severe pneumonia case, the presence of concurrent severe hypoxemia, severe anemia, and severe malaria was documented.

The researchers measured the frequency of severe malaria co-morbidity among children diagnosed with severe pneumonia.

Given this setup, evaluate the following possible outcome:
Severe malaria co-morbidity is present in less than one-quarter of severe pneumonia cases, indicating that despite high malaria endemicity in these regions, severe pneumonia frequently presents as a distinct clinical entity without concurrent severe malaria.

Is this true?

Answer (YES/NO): NO